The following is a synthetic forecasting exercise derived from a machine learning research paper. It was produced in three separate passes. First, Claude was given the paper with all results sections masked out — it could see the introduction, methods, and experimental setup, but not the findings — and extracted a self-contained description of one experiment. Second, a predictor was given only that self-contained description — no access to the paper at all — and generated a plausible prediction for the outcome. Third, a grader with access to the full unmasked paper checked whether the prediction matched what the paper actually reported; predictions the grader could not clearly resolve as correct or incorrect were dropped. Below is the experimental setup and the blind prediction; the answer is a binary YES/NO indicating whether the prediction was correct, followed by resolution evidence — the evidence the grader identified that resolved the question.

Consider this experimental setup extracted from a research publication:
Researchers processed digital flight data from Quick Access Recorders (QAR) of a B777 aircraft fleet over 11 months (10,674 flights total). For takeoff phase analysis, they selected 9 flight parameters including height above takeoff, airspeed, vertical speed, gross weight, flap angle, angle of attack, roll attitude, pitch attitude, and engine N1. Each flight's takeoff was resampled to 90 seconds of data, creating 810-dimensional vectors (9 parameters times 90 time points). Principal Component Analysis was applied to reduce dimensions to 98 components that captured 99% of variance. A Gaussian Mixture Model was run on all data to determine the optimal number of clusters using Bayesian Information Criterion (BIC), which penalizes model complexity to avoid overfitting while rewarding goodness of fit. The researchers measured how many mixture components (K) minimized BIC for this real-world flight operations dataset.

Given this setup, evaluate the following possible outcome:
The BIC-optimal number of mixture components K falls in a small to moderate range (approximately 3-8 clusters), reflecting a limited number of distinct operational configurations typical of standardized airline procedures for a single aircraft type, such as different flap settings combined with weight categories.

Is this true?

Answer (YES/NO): YES